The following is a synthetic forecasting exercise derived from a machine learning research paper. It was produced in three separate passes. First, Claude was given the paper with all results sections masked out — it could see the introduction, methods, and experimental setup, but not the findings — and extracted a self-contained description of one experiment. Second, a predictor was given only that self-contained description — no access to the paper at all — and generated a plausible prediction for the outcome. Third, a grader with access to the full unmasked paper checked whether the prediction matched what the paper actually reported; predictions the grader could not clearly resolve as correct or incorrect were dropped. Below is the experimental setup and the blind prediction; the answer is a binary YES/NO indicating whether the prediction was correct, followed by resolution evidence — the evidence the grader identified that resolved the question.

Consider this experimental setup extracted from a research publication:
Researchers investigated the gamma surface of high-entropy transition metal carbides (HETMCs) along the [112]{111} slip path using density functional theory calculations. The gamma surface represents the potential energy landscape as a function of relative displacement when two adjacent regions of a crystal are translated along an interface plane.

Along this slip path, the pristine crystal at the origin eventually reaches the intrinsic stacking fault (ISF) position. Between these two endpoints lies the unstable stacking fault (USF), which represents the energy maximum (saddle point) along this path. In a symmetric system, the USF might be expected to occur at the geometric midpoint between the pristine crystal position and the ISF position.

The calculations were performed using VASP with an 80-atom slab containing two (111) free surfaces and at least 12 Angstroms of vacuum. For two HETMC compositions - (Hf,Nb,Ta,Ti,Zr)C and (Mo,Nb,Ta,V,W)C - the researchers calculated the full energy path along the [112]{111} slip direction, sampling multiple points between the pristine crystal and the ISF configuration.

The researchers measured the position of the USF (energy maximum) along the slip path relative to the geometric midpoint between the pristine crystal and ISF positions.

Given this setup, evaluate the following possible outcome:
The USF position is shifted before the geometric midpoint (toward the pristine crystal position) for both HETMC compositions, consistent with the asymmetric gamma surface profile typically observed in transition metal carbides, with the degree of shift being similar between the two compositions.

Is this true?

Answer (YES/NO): NO